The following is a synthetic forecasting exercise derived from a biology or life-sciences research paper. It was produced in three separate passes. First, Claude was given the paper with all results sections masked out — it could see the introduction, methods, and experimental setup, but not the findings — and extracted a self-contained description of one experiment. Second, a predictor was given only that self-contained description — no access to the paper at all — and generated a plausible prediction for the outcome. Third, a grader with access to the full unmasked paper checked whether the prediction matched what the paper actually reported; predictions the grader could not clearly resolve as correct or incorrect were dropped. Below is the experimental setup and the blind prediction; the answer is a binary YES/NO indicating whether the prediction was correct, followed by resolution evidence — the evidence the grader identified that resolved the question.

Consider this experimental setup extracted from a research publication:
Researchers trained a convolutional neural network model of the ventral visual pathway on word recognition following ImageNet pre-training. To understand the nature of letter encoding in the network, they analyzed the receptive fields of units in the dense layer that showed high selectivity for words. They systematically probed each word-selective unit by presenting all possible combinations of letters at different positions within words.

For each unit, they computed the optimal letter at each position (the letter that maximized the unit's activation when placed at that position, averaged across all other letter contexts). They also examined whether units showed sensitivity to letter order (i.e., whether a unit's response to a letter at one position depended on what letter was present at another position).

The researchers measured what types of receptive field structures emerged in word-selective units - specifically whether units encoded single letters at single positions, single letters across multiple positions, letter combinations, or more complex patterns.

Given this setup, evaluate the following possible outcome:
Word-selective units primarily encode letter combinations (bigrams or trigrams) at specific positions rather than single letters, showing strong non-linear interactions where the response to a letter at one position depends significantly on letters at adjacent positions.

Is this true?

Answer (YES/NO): NO